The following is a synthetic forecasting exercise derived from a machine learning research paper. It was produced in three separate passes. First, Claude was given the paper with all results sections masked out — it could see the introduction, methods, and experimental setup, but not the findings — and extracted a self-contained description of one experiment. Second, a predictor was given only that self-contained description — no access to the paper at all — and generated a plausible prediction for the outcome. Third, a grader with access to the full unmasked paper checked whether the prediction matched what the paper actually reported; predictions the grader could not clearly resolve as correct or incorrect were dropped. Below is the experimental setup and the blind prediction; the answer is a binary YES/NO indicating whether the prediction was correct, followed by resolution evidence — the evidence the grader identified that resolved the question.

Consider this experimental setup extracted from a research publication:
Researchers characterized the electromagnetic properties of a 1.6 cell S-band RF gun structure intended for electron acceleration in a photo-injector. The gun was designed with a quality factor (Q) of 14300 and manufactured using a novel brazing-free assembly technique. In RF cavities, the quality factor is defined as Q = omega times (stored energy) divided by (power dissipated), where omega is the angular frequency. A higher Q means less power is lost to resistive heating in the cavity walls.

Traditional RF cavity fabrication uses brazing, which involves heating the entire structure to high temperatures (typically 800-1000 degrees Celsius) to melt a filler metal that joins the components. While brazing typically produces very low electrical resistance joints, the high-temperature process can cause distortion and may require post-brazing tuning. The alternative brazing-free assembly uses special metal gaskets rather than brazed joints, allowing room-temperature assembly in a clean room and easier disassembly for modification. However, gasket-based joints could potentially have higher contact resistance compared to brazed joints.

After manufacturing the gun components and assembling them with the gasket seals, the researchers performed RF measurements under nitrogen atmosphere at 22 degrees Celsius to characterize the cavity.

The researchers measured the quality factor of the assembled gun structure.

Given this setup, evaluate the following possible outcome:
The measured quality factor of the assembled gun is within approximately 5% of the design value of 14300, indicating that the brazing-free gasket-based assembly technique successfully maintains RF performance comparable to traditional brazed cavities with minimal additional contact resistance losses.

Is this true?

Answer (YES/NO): YES